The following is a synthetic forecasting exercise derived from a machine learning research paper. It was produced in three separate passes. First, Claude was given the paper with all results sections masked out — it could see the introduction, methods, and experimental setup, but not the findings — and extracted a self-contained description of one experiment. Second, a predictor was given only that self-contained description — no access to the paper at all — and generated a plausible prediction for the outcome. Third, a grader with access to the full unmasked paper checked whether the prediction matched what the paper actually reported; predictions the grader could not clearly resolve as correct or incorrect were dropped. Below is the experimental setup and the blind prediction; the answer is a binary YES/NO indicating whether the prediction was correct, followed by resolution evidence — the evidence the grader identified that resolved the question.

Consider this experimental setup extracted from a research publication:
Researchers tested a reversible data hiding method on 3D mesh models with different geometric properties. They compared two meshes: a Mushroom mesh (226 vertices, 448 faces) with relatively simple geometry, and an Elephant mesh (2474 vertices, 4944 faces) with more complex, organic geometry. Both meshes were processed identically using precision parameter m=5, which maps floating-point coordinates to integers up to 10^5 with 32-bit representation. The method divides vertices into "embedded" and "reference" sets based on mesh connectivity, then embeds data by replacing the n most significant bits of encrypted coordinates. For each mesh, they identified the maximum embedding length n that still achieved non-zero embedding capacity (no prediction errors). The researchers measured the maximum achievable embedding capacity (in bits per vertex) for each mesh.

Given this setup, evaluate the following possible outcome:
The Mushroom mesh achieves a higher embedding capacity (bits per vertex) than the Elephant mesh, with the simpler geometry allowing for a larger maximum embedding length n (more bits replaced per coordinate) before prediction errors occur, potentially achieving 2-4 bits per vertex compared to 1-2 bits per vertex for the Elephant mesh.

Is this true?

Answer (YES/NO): NO